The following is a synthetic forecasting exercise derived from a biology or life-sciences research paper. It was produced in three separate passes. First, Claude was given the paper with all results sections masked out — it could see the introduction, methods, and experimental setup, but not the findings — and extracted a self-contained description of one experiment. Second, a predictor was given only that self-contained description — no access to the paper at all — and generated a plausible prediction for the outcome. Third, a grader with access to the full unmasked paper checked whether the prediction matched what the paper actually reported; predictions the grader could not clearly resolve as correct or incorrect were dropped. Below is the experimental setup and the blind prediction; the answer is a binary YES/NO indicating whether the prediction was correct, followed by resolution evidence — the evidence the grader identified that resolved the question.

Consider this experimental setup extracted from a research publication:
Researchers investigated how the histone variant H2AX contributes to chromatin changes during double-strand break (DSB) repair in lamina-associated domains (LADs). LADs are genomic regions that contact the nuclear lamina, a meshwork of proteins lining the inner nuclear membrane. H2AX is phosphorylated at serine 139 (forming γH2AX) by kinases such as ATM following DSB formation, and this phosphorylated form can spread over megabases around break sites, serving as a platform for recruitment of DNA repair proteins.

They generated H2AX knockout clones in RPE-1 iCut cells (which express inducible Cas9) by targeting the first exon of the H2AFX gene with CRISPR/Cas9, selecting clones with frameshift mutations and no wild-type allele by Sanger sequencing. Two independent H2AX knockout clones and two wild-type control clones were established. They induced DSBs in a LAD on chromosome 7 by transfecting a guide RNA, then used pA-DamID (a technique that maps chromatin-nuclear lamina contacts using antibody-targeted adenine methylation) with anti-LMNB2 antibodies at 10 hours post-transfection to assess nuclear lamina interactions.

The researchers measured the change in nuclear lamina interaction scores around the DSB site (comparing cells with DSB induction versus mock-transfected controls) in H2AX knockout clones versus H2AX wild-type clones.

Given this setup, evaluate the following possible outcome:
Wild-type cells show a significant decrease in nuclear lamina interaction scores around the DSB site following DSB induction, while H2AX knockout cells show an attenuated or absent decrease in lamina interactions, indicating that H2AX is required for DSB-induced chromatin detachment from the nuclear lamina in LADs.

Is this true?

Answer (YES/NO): YES